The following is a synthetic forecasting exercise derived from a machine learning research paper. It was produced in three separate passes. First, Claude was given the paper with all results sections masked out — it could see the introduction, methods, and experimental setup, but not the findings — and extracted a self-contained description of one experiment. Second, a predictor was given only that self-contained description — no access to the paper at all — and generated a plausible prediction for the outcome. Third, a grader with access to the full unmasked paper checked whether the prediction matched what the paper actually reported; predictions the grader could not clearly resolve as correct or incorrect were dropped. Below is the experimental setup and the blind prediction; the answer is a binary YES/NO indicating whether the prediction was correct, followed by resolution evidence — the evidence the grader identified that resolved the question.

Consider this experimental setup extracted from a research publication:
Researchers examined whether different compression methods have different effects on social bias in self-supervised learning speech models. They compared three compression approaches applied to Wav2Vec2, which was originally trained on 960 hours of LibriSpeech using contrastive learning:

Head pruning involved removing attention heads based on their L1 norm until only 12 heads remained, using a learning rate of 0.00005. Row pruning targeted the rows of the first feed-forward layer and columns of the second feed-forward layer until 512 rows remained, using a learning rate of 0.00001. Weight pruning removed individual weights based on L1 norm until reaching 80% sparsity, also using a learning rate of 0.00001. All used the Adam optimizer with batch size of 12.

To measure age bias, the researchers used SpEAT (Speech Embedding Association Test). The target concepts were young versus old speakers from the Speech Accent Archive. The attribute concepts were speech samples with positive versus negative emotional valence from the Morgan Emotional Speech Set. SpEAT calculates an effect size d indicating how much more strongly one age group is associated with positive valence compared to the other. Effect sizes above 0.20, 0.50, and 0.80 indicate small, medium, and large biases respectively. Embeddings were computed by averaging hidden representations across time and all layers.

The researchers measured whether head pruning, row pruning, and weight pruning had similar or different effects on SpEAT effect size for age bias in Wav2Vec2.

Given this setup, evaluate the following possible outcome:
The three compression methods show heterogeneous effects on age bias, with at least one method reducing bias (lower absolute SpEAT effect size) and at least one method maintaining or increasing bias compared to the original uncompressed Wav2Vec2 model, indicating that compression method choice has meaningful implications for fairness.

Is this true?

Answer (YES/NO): NO